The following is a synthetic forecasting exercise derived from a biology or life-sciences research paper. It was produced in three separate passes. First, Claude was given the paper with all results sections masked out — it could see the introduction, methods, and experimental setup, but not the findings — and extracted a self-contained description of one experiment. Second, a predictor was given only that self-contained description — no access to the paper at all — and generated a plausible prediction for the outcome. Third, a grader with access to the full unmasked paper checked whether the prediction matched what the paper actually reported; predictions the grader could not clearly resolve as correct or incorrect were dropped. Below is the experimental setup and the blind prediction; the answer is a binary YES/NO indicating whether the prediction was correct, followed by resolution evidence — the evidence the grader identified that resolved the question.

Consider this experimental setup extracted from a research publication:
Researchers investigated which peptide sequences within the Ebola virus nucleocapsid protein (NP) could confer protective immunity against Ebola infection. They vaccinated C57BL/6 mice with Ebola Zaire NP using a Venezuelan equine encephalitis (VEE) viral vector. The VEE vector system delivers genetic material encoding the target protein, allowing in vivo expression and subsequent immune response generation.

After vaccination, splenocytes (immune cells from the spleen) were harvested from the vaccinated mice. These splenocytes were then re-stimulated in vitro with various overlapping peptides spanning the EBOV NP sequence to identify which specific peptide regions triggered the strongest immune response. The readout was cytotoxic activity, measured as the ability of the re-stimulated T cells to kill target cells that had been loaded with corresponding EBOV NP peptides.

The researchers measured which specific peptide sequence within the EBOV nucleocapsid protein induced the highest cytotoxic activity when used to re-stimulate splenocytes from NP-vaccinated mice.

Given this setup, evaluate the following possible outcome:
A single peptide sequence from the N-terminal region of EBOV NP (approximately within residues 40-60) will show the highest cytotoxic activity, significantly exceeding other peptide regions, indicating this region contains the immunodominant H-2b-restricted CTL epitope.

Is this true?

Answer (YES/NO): YES